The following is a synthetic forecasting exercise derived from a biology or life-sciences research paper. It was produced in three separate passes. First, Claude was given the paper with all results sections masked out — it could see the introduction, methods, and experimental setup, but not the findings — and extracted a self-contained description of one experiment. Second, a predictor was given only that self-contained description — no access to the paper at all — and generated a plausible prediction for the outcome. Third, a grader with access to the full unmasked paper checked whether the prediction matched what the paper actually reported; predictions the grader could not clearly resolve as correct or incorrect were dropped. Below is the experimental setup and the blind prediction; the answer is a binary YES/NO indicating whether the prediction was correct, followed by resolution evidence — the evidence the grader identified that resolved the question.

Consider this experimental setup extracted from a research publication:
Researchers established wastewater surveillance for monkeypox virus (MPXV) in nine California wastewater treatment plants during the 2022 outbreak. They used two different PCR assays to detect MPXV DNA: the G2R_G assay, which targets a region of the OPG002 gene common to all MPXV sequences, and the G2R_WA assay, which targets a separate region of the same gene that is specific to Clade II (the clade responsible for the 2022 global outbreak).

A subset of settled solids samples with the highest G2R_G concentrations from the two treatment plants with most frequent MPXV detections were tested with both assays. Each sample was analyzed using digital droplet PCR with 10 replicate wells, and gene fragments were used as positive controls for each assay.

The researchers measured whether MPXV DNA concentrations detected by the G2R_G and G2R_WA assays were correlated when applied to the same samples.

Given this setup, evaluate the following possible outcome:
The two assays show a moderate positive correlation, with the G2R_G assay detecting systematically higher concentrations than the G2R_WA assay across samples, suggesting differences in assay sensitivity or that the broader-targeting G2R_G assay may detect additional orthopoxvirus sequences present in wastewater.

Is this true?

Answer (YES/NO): NO